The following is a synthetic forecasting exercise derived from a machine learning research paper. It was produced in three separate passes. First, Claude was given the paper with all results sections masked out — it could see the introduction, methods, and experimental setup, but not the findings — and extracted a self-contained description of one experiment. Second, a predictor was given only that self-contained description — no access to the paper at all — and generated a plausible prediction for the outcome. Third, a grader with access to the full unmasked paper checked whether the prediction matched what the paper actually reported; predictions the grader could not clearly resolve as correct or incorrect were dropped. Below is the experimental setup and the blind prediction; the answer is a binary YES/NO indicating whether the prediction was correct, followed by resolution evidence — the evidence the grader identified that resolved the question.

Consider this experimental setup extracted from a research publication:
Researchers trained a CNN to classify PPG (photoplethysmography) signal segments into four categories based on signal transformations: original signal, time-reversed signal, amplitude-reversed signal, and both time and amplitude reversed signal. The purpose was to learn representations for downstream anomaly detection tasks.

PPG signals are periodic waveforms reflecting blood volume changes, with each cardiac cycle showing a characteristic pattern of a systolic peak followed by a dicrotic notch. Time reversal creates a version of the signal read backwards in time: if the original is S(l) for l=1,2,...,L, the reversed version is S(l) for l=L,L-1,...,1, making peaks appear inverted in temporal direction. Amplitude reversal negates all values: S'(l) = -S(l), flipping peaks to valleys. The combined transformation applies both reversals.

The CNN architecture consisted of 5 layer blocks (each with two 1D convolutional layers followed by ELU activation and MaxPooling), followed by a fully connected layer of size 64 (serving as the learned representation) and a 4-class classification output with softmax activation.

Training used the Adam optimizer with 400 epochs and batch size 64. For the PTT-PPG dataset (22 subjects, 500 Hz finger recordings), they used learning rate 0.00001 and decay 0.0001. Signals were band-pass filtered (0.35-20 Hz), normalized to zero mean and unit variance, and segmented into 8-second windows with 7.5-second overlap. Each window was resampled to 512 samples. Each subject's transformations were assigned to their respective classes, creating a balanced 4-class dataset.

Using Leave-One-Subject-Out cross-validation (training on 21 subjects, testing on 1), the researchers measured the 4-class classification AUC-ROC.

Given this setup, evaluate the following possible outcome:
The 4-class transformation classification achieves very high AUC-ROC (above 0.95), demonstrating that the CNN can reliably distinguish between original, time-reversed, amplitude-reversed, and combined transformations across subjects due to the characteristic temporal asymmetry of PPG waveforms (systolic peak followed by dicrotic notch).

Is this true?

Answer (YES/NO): NO